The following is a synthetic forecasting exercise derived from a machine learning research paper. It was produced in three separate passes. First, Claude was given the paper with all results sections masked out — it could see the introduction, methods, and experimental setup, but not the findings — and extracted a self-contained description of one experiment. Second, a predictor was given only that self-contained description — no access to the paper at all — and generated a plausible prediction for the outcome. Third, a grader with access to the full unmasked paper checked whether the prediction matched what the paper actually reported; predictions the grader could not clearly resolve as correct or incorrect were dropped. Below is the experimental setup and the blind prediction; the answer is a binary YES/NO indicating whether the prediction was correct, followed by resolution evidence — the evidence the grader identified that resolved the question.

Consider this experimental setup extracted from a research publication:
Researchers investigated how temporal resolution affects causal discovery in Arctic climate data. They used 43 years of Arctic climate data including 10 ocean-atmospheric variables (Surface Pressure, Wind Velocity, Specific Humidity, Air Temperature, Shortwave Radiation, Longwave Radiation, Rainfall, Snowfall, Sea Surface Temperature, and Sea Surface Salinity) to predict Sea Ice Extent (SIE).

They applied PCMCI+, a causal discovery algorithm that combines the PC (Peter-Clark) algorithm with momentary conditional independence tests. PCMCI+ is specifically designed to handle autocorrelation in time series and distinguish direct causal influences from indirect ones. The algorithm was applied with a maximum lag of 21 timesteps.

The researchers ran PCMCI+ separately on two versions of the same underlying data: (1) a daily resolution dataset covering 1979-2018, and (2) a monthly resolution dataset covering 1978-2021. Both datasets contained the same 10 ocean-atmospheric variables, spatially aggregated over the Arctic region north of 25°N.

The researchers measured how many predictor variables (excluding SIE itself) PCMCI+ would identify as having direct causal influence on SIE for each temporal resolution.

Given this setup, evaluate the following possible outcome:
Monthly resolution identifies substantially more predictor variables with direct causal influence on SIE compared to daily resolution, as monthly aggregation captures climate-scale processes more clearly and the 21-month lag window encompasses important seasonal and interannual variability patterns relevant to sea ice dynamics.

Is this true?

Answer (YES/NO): NO